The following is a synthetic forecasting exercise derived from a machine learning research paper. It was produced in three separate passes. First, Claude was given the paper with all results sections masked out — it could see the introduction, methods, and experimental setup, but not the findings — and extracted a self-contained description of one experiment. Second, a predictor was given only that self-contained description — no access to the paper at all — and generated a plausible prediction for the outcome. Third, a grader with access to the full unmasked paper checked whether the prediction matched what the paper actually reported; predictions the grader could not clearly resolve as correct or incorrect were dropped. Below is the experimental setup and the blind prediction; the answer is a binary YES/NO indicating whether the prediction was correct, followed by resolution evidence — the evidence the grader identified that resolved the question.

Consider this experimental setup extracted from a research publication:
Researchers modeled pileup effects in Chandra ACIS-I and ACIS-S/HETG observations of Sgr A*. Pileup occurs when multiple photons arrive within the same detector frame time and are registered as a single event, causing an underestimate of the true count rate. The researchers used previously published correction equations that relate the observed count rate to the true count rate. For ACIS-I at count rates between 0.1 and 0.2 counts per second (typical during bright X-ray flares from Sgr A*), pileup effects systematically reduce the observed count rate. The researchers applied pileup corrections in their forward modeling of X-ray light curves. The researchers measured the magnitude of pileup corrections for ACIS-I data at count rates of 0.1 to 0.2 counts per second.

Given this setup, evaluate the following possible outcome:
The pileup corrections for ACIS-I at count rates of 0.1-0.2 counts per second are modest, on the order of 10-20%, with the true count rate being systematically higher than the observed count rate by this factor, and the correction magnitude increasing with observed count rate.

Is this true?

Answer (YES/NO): NO